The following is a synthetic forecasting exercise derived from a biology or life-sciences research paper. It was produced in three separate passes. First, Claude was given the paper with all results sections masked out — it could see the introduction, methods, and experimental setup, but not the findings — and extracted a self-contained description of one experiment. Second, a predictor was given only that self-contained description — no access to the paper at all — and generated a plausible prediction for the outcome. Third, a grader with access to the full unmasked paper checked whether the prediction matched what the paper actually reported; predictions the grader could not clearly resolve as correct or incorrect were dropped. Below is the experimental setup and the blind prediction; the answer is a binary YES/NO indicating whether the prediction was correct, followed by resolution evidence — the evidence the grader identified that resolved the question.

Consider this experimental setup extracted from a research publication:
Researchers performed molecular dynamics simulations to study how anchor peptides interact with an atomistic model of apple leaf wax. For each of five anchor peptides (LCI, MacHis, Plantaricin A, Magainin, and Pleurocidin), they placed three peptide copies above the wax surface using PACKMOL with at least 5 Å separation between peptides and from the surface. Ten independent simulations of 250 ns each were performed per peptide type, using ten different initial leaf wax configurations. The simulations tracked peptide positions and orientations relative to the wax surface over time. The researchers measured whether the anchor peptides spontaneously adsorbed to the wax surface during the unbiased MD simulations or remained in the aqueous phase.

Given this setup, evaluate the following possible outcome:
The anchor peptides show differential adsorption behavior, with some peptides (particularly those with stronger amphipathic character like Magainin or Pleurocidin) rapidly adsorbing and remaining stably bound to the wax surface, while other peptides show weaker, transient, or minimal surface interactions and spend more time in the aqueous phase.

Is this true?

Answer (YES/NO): NO